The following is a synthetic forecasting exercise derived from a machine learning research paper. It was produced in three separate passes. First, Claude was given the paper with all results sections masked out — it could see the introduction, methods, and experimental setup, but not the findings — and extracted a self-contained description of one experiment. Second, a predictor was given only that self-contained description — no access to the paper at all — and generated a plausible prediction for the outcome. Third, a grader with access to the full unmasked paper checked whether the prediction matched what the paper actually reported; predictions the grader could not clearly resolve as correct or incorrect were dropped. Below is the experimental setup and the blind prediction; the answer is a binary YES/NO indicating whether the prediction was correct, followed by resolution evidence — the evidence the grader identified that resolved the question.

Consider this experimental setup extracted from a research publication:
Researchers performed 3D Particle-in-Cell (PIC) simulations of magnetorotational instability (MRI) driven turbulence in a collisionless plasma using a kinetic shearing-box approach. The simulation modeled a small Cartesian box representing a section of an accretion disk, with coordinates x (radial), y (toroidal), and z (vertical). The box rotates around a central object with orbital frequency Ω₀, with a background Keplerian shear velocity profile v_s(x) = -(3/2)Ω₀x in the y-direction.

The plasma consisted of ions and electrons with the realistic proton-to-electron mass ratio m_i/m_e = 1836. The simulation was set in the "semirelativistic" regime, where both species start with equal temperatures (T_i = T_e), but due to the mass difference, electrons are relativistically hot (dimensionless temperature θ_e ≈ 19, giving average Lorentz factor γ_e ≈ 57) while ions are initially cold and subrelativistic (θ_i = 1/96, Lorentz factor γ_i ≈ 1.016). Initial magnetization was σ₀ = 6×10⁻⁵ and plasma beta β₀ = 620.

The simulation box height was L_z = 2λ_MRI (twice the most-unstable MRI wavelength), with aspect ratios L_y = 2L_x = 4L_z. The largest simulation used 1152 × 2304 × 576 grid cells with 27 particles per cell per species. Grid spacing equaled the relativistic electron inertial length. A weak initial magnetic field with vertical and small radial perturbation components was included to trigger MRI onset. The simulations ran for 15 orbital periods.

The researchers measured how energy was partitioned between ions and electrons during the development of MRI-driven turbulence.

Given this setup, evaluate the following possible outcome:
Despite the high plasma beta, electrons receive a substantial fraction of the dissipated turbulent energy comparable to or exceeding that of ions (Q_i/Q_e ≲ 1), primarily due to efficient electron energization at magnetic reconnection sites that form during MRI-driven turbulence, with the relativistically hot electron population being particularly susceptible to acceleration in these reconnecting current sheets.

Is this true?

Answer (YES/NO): NO